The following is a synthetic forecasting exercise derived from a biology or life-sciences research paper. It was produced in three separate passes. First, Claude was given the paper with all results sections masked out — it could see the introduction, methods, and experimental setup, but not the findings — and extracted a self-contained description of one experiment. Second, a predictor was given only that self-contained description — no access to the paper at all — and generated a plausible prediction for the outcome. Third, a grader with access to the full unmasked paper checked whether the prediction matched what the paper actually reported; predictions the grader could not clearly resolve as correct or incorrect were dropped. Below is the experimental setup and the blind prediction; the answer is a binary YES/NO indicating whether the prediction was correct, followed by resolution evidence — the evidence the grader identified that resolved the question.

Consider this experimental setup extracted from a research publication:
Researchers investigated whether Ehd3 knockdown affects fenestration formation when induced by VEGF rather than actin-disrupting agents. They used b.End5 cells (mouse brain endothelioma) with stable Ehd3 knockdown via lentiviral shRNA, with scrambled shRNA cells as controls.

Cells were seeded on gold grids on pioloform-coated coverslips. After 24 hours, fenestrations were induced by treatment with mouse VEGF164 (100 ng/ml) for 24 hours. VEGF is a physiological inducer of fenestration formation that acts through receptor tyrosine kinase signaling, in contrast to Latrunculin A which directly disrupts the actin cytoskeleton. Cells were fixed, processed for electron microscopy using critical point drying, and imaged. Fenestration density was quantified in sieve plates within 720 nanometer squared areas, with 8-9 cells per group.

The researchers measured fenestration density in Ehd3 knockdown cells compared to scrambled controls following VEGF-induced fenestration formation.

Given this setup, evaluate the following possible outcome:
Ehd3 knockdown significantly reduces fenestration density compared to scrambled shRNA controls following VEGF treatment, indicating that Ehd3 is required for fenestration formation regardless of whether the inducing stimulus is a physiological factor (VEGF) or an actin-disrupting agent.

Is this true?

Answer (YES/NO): YES